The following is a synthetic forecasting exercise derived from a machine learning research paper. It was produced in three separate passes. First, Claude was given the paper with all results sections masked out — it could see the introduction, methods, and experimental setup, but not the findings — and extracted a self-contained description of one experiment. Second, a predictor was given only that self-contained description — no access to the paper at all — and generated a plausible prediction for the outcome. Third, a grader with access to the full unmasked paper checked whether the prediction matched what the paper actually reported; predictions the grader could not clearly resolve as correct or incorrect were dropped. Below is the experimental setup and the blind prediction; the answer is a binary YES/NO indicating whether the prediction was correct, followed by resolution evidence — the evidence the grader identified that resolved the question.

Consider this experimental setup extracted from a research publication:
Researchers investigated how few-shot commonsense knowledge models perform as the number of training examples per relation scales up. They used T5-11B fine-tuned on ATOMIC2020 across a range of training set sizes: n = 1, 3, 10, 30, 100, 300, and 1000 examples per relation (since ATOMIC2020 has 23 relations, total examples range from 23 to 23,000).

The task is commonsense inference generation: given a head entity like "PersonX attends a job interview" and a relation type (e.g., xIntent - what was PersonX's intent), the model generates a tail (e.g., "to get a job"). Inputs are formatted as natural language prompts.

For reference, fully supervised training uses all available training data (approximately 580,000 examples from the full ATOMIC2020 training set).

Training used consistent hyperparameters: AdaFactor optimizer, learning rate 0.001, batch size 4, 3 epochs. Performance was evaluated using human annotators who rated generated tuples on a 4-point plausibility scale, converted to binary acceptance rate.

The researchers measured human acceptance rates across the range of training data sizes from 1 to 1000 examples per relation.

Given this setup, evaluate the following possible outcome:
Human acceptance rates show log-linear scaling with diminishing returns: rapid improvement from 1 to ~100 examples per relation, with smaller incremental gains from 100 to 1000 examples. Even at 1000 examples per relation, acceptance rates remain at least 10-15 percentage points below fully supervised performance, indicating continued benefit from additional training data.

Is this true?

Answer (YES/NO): NO